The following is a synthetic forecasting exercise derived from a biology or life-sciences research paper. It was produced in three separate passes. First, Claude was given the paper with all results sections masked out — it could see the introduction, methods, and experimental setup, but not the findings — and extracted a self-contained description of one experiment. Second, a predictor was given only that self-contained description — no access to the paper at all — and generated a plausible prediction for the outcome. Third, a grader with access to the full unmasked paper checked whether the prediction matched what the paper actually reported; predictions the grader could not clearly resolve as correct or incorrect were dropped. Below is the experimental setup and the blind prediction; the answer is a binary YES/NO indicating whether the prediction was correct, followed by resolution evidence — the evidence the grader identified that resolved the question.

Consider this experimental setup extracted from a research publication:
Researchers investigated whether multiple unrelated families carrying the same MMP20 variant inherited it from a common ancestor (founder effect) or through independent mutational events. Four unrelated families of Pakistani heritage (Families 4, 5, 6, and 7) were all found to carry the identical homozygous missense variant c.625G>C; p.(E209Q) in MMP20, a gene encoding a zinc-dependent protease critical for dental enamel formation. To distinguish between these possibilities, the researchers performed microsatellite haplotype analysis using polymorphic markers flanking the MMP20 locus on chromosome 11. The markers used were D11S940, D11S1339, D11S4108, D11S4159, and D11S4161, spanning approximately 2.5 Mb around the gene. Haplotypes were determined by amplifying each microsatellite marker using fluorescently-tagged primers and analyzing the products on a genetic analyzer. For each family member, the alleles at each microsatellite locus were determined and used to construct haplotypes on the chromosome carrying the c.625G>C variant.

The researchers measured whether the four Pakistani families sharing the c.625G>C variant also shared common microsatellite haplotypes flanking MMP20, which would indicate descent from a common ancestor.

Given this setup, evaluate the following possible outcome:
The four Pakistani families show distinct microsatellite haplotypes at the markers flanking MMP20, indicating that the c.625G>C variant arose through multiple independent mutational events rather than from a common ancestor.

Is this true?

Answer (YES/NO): NO